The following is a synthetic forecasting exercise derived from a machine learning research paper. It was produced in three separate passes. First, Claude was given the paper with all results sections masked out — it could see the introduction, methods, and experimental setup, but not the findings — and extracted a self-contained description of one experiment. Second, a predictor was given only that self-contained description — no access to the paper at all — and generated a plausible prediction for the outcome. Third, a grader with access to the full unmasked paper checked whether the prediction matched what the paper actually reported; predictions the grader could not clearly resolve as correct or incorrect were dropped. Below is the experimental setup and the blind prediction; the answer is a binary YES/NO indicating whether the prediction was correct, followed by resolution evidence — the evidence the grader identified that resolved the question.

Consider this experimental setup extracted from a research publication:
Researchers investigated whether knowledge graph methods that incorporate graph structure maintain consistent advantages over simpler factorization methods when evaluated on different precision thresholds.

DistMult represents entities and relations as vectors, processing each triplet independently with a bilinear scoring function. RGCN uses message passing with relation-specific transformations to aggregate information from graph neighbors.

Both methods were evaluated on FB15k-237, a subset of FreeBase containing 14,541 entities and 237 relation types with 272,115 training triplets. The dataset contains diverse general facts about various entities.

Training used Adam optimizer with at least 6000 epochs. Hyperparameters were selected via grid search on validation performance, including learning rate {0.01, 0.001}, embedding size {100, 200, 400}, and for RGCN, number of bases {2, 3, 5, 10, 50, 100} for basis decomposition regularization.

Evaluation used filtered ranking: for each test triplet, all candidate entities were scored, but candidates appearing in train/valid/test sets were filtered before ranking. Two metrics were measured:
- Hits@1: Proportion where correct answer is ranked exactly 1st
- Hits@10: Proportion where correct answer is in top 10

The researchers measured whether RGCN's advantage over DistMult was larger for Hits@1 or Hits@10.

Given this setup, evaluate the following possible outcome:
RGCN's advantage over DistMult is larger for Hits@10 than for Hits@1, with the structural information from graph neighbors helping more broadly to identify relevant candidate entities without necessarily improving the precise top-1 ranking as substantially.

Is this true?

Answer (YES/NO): YES